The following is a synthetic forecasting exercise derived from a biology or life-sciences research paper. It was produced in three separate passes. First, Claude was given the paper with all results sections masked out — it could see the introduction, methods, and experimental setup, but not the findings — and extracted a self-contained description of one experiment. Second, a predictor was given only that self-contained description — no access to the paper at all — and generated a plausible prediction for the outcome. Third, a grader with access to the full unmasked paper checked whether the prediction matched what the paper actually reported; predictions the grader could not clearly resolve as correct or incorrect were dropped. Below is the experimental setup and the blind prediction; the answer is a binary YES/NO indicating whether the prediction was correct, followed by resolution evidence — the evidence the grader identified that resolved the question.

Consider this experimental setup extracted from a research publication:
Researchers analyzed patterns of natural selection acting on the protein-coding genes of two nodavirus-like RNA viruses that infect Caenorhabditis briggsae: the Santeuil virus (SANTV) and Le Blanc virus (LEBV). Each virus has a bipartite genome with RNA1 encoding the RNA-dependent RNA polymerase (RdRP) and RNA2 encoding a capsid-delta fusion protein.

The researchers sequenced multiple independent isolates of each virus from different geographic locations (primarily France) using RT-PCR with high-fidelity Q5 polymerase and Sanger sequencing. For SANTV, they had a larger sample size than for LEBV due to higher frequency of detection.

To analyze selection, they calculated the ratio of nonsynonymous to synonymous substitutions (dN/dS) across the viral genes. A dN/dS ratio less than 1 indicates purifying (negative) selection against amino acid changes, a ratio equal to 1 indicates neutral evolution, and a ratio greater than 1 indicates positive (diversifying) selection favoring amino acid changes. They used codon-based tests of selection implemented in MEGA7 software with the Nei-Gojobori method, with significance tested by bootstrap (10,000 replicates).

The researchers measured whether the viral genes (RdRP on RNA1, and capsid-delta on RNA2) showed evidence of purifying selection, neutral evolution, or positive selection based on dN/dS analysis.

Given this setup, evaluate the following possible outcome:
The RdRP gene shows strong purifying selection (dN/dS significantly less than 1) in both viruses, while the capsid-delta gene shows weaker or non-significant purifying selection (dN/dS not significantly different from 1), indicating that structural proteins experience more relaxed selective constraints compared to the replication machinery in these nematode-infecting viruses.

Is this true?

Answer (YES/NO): NO